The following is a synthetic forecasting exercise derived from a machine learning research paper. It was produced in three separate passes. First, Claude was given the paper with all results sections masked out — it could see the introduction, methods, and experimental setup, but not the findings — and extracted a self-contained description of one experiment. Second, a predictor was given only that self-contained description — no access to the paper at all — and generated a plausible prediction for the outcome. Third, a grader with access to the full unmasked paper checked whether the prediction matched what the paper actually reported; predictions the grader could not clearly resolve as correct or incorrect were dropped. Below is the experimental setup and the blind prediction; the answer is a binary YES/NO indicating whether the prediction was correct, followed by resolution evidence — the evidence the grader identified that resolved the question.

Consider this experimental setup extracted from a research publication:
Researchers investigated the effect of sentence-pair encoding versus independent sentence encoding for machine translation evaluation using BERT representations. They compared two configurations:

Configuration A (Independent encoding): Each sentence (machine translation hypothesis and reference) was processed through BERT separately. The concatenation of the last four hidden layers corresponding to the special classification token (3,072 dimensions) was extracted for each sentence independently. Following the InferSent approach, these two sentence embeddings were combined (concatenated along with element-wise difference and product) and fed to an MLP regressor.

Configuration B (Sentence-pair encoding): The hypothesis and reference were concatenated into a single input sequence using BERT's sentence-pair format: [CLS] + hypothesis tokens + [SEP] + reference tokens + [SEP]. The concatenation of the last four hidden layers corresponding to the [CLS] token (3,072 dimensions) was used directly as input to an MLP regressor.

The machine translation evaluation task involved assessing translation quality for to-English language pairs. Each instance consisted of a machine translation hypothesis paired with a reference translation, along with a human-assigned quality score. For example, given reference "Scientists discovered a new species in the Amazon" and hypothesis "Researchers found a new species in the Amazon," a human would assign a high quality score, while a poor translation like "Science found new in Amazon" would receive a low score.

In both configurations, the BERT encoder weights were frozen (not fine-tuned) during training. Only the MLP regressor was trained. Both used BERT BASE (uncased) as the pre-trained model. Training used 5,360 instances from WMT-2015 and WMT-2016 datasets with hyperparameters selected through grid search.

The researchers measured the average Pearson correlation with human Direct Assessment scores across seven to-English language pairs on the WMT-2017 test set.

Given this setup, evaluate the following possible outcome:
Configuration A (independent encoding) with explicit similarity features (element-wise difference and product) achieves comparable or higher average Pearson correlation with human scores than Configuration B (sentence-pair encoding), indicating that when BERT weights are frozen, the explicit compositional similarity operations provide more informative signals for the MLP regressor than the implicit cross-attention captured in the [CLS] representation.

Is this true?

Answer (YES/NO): NO